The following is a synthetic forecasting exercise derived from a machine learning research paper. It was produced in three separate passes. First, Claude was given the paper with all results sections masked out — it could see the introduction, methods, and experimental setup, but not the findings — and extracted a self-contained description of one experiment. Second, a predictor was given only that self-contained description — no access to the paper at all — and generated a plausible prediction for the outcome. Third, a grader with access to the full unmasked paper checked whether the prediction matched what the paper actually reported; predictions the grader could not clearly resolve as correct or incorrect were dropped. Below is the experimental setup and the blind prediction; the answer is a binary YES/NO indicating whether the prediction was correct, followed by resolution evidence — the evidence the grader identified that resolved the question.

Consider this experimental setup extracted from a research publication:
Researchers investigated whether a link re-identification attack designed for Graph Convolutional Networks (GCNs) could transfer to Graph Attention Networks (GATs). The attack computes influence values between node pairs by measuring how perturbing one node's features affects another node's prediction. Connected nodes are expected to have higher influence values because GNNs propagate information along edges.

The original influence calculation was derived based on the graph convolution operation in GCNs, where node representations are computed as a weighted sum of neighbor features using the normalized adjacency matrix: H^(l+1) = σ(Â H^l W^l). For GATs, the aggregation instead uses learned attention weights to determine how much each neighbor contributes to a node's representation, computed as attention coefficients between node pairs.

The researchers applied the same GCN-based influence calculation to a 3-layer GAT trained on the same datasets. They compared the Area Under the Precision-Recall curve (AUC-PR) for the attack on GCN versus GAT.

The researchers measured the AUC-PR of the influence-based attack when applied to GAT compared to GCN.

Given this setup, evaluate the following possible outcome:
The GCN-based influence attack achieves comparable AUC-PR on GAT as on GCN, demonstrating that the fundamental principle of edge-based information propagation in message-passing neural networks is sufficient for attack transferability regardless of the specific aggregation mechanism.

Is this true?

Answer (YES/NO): NO